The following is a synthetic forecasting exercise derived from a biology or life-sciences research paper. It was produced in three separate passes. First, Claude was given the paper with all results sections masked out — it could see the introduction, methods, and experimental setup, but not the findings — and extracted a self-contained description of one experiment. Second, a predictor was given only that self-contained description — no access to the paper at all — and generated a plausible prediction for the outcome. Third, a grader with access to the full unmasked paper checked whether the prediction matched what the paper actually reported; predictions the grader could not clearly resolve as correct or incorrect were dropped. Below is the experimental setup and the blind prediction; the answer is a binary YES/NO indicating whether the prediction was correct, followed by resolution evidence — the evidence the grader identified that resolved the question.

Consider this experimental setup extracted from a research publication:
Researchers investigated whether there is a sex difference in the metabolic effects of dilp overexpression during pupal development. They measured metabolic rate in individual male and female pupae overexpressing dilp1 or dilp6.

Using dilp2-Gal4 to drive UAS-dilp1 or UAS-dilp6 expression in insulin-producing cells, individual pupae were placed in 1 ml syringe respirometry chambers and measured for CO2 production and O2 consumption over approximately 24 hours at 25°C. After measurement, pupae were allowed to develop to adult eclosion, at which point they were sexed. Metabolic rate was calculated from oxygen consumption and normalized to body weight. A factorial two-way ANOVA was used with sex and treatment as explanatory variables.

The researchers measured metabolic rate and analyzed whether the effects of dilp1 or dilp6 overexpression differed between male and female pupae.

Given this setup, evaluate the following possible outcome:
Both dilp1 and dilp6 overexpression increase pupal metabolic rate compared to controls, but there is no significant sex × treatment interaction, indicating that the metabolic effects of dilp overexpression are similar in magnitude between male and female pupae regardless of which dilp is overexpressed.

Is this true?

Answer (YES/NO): YES